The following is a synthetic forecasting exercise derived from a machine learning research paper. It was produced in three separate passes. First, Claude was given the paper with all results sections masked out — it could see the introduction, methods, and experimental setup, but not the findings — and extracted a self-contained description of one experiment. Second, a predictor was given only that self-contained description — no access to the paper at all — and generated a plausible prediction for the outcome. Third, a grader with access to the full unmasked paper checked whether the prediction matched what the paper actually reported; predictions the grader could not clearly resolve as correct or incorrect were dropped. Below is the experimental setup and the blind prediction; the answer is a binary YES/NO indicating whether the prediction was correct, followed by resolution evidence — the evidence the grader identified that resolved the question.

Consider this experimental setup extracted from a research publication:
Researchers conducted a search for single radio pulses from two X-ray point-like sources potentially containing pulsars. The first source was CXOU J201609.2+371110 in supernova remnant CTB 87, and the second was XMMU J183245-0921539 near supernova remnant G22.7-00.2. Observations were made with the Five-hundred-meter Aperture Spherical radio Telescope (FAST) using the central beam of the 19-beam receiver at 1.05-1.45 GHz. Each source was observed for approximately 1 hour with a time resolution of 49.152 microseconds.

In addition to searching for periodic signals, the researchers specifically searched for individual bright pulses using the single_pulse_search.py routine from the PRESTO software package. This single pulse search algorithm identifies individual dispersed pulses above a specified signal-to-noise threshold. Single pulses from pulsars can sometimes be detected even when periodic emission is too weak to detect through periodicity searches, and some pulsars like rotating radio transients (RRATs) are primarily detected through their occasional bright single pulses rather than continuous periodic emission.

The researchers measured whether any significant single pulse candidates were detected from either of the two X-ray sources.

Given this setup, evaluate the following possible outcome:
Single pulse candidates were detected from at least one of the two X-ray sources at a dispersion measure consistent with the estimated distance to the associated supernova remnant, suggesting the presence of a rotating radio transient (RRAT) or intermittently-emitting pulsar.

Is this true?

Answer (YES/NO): NO